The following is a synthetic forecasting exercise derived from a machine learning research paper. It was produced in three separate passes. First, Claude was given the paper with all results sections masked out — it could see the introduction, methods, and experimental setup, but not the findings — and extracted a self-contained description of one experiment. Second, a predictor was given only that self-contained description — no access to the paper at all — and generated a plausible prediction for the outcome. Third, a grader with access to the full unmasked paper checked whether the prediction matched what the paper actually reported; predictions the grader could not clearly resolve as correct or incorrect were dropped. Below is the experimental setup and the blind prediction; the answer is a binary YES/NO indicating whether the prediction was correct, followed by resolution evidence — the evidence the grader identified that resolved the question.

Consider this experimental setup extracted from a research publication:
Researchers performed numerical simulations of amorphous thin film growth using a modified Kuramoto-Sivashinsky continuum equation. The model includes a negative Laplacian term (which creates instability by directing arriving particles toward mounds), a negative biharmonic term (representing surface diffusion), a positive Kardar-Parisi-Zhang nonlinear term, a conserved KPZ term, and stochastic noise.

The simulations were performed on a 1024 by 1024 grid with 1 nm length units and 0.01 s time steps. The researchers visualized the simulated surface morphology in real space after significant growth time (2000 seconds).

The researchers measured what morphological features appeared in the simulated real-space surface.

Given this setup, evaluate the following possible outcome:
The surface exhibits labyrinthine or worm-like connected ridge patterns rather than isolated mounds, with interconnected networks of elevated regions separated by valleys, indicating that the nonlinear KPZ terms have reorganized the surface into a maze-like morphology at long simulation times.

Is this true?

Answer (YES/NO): NO